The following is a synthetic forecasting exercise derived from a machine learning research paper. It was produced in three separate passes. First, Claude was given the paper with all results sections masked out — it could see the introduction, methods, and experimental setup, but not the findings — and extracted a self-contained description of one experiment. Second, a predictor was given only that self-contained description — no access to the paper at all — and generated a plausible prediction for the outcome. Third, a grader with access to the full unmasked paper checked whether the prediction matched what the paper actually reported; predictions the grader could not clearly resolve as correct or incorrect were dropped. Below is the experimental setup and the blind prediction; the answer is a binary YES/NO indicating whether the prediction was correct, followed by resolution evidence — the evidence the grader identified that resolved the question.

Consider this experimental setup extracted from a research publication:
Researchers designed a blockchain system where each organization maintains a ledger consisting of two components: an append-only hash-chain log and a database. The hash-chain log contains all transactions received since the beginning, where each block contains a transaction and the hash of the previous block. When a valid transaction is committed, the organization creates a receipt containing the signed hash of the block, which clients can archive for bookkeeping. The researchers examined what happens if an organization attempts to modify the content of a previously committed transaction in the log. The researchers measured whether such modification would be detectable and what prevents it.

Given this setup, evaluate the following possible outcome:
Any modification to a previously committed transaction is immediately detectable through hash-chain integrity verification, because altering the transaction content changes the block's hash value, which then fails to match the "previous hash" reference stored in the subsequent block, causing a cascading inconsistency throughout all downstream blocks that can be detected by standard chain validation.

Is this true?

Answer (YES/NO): NO